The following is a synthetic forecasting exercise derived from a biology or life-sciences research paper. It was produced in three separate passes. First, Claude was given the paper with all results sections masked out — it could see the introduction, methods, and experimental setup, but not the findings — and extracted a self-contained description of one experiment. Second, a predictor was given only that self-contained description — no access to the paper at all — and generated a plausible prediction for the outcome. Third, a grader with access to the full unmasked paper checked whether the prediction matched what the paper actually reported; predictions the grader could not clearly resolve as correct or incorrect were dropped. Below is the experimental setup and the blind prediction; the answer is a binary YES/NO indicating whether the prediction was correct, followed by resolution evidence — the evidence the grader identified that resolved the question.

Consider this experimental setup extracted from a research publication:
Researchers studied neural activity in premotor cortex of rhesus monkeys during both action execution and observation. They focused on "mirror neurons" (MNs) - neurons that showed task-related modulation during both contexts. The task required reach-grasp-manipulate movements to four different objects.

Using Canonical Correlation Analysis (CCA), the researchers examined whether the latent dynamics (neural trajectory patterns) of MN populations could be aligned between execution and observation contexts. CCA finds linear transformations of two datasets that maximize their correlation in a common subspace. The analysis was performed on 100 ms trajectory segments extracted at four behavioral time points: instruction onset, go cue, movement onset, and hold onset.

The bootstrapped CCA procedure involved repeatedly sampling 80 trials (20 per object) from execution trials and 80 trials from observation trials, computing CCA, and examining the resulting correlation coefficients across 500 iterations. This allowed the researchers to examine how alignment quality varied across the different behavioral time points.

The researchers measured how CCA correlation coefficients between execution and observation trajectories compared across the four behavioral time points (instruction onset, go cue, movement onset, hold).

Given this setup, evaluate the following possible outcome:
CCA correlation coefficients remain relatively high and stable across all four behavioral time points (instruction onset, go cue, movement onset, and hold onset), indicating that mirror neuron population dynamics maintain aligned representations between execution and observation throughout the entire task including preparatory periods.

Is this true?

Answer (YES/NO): NO